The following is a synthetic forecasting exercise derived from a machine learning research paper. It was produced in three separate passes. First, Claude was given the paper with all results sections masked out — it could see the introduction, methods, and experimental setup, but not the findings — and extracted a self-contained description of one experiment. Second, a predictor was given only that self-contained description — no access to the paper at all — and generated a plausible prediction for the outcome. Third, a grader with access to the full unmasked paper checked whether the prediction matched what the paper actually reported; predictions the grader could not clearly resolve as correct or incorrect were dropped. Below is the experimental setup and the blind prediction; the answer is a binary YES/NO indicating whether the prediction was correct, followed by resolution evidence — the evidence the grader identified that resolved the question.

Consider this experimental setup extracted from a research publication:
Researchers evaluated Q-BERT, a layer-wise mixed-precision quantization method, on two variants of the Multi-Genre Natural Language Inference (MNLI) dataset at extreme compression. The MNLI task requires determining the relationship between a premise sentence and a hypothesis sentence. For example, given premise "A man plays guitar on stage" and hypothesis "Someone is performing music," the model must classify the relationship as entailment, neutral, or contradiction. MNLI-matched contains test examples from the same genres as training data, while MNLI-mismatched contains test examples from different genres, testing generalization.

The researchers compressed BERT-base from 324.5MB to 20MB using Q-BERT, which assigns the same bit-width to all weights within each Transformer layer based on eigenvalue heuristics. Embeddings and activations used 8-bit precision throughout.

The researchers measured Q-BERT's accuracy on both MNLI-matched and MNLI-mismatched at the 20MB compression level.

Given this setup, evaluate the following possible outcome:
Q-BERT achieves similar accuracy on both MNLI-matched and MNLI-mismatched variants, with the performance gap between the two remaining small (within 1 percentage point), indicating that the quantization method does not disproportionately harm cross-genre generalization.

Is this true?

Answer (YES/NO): YES